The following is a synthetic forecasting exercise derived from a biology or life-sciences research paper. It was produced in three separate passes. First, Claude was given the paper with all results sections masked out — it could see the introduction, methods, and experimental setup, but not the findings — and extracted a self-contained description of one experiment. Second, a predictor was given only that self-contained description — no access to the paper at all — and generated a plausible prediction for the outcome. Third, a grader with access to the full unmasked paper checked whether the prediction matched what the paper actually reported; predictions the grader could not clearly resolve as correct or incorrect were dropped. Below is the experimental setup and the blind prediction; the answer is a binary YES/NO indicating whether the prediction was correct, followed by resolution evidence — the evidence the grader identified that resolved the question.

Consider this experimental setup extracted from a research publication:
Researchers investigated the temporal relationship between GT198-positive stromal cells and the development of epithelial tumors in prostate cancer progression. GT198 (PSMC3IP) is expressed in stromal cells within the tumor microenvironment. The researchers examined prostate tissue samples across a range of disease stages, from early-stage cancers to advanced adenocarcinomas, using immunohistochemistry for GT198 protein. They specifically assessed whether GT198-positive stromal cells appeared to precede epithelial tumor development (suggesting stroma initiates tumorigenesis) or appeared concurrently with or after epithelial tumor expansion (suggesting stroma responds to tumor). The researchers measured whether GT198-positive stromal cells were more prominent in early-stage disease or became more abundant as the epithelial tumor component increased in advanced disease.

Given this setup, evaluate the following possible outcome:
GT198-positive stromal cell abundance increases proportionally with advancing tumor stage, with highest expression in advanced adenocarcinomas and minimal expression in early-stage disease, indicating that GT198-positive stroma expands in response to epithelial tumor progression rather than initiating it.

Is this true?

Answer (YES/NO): NO